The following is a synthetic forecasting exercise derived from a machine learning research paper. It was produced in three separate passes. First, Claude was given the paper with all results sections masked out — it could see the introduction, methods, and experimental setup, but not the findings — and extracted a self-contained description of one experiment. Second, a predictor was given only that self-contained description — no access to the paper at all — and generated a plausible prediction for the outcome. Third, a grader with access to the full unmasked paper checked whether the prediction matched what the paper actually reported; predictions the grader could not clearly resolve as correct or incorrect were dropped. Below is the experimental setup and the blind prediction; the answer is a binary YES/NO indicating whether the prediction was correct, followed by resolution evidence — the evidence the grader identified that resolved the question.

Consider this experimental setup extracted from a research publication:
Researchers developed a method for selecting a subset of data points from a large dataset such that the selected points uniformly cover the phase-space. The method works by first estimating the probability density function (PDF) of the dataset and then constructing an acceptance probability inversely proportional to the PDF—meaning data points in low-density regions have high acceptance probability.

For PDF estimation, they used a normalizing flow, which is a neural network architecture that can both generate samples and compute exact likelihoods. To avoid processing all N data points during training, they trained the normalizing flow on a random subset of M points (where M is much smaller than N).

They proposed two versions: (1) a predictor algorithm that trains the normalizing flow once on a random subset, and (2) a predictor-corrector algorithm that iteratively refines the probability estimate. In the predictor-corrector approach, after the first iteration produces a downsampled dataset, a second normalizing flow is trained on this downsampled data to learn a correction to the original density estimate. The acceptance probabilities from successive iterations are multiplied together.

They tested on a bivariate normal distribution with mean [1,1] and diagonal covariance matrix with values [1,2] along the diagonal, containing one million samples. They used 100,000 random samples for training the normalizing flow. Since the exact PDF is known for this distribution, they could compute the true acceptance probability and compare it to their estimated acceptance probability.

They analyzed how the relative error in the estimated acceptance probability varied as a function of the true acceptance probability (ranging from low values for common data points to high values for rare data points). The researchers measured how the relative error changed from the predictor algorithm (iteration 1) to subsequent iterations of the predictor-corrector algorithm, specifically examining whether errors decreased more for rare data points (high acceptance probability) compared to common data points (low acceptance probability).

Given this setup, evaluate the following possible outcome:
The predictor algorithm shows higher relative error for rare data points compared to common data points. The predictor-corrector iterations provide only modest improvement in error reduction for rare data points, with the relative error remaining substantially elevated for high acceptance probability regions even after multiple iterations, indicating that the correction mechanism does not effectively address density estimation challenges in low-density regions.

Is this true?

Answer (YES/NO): NO